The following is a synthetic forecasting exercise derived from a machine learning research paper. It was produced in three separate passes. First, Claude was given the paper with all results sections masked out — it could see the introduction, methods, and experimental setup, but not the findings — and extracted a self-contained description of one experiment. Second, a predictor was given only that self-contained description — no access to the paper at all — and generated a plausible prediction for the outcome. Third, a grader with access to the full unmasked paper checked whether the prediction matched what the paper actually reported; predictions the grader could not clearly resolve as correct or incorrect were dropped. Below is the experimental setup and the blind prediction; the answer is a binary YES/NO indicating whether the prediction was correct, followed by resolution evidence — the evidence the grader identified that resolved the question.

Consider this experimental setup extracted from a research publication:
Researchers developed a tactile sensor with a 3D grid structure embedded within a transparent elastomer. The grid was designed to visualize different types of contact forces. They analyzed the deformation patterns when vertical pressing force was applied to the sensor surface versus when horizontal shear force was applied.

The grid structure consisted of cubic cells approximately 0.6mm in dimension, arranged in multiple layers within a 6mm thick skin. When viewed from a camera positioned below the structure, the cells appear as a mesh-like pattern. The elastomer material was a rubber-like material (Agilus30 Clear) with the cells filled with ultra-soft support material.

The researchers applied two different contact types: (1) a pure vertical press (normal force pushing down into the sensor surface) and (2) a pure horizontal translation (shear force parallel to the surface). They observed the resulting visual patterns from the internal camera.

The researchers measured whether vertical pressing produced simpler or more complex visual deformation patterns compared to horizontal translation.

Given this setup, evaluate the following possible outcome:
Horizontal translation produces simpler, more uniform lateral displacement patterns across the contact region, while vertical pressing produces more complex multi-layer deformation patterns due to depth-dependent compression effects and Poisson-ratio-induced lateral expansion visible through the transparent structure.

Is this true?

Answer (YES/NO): YES